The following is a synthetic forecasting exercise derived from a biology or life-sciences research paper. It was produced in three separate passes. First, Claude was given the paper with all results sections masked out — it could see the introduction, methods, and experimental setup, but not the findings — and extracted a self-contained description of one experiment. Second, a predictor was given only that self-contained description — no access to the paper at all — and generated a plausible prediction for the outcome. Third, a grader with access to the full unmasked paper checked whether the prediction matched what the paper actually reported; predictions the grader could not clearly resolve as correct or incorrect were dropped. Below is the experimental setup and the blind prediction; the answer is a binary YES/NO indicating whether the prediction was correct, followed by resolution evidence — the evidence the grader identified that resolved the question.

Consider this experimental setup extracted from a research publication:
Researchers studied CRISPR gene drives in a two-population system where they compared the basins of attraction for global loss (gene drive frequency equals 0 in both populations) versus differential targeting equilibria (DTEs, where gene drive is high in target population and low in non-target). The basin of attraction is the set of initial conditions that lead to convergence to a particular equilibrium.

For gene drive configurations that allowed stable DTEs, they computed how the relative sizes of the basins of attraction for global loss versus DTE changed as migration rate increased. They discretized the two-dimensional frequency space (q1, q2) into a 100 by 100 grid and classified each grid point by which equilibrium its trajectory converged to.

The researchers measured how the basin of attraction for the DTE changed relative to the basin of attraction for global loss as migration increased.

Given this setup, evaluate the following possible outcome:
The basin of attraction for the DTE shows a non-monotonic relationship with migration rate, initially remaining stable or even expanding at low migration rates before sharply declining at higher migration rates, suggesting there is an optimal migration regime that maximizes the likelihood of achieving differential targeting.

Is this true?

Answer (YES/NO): NO